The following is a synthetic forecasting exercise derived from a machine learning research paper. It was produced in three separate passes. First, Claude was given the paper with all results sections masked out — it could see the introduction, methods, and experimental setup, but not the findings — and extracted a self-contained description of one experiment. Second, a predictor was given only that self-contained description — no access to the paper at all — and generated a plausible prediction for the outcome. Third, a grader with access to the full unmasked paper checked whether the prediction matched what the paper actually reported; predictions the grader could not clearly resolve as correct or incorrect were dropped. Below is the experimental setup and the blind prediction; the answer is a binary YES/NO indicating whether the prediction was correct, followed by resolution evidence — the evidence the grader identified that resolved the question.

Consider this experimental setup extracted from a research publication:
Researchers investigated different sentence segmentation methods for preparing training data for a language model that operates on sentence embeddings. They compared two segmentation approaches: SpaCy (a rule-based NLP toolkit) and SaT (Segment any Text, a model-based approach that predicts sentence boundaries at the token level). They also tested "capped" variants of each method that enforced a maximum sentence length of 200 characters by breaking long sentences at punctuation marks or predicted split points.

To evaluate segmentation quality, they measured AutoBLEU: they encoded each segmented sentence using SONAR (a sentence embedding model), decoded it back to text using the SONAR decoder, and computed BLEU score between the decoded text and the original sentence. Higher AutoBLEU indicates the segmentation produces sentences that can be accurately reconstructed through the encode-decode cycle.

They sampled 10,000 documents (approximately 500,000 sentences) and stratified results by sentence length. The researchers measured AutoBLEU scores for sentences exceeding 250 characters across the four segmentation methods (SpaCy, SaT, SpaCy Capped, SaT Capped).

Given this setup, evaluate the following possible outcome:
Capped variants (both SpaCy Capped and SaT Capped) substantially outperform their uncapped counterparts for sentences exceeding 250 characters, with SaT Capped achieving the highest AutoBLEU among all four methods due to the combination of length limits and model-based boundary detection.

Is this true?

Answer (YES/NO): YES